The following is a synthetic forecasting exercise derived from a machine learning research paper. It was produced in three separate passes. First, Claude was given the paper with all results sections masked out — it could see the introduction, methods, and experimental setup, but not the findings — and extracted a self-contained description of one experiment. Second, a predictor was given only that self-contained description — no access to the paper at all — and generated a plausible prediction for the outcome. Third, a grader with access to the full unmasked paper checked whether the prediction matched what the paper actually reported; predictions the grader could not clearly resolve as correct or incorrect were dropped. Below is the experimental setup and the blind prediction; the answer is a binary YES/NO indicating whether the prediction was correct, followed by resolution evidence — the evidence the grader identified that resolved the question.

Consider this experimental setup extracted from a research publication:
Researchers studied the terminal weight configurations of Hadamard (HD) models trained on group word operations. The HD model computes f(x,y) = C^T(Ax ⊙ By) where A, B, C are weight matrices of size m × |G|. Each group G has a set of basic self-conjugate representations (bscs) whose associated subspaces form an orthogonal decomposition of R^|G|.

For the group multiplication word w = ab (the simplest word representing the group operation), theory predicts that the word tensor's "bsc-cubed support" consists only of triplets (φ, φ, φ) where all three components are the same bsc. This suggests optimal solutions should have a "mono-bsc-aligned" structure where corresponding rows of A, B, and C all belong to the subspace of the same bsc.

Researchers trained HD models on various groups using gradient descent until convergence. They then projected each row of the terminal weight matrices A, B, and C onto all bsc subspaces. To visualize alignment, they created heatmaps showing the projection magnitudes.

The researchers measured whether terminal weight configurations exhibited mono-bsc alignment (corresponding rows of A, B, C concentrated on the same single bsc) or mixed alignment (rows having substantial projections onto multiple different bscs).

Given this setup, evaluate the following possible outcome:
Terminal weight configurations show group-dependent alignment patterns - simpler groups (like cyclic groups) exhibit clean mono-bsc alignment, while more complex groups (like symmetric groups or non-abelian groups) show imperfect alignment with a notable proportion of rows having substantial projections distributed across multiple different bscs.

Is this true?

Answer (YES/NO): NO